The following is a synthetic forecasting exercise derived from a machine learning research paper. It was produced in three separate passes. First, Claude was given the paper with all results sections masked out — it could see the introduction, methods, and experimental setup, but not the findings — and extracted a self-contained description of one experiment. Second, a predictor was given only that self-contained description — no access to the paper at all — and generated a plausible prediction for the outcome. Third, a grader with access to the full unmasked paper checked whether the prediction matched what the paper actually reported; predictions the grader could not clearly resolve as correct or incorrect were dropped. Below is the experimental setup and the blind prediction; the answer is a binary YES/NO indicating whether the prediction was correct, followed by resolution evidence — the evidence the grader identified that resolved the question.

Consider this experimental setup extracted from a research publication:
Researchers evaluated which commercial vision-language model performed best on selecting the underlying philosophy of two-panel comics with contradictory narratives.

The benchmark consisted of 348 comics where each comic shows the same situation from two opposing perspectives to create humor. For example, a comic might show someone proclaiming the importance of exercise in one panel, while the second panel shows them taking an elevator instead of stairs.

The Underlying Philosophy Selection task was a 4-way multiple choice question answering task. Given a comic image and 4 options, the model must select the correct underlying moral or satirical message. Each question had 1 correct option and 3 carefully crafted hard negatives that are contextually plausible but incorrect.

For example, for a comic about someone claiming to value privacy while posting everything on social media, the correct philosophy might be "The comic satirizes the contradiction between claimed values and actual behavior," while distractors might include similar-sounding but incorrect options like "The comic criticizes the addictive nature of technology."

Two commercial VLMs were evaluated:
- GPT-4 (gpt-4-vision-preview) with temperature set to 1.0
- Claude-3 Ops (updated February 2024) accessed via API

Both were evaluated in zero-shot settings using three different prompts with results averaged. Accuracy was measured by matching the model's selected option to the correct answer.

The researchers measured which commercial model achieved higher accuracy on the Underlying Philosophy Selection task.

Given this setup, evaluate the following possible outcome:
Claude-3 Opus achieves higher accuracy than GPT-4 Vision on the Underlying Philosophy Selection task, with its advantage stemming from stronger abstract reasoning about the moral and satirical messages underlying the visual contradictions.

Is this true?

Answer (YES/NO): YES